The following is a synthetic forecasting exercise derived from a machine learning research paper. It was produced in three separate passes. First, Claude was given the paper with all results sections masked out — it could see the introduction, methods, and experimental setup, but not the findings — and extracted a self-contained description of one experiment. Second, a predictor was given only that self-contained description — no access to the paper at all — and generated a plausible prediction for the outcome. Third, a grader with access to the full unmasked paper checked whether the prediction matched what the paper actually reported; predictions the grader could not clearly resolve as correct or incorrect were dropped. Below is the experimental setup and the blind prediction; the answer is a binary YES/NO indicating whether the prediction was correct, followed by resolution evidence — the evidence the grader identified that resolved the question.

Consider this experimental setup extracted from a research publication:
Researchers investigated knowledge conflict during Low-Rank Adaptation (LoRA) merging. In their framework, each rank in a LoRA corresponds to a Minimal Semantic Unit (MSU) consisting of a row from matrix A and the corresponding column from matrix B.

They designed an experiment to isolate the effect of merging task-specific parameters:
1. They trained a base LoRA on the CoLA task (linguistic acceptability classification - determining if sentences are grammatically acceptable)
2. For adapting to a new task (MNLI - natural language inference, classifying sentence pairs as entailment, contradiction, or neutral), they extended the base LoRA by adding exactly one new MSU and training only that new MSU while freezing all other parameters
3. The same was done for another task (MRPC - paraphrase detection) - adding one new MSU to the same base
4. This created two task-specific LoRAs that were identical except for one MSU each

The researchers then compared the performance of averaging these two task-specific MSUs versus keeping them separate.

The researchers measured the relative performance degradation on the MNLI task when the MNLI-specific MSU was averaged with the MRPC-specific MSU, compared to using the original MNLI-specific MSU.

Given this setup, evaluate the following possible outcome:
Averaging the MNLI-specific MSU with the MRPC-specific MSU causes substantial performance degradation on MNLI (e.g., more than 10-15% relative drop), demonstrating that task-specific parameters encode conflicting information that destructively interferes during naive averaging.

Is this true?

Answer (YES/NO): YES